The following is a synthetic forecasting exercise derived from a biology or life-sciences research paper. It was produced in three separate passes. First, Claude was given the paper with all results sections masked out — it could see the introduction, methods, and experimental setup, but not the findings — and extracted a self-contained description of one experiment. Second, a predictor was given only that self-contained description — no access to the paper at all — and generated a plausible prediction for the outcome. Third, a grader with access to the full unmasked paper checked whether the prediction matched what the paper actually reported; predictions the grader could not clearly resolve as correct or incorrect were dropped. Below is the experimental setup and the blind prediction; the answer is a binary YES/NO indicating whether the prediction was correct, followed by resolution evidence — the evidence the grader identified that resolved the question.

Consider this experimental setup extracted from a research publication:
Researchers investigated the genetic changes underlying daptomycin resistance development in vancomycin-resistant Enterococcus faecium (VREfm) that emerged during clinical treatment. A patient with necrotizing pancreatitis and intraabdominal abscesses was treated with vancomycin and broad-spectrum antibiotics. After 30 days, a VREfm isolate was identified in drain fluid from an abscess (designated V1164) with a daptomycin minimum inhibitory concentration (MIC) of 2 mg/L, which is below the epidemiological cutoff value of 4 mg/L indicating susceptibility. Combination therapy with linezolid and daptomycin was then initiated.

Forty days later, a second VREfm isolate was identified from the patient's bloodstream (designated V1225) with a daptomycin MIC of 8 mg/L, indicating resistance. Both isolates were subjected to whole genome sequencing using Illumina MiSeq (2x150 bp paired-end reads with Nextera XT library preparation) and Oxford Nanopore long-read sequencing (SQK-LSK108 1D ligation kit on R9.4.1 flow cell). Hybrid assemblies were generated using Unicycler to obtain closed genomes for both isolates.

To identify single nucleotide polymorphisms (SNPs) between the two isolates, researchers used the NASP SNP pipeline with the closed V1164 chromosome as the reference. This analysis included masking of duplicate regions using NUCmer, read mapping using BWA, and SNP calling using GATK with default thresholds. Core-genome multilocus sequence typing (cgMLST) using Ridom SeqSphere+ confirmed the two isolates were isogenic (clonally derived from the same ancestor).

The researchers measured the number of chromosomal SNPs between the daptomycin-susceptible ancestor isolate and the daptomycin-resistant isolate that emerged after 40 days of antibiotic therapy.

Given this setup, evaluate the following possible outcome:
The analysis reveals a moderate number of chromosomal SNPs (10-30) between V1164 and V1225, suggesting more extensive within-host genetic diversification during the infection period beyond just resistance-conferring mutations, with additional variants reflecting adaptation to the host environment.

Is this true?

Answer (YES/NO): NO